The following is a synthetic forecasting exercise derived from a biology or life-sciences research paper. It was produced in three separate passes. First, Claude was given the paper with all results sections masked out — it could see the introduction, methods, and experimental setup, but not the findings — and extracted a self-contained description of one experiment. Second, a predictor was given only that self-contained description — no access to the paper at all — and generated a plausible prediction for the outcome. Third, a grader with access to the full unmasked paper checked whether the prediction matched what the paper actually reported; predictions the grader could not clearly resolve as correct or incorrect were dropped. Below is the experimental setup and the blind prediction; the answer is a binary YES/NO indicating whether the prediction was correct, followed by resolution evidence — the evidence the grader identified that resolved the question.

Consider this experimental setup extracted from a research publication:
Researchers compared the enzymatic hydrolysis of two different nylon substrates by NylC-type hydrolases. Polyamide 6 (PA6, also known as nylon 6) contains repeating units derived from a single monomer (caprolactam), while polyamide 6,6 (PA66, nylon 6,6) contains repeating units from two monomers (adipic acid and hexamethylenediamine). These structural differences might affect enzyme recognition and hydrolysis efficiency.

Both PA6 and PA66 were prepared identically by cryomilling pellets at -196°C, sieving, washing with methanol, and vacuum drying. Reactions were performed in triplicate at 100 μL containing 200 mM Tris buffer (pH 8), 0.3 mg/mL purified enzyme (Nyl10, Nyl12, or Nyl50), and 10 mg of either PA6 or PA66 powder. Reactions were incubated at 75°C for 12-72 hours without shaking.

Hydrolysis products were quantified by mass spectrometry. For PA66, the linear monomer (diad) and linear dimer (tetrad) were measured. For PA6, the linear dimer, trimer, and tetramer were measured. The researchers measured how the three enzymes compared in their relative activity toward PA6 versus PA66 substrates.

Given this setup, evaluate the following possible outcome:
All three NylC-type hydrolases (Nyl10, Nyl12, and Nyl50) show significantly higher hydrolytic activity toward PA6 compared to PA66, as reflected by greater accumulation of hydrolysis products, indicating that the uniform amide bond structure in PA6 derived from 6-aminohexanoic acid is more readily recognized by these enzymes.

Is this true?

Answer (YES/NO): NO